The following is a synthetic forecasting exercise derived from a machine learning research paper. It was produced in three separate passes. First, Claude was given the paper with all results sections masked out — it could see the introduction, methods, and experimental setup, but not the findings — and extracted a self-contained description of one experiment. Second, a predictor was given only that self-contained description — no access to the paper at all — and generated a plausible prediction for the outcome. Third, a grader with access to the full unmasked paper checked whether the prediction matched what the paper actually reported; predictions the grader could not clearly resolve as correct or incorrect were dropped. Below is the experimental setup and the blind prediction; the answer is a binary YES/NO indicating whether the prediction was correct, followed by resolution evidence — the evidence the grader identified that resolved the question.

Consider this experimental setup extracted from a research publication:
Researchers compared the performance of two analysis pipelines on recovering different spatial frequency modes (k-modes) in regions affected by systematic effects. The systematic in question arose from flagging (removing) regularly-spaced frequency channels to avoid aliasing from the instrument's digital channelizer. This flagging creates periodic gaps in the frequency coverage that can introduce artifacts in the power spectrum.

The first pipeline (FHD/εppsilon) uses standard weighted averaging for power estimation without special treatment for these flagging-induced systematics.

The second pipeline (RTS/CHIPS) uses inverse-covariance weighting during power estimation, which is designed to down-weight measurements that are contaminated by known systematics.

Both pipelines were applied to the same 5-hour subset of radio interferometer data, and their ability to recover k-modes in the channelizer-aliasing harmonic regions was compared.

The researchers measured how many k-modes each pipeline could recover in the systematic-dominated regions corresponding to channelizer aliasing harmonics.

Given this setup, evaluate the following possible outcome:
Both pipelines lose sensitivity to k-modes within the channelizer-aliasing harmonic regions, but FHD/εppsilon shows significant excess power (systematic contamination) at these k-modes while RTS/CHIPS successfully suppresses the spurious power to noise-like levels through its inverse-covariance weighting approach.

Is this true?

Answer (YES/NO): NO